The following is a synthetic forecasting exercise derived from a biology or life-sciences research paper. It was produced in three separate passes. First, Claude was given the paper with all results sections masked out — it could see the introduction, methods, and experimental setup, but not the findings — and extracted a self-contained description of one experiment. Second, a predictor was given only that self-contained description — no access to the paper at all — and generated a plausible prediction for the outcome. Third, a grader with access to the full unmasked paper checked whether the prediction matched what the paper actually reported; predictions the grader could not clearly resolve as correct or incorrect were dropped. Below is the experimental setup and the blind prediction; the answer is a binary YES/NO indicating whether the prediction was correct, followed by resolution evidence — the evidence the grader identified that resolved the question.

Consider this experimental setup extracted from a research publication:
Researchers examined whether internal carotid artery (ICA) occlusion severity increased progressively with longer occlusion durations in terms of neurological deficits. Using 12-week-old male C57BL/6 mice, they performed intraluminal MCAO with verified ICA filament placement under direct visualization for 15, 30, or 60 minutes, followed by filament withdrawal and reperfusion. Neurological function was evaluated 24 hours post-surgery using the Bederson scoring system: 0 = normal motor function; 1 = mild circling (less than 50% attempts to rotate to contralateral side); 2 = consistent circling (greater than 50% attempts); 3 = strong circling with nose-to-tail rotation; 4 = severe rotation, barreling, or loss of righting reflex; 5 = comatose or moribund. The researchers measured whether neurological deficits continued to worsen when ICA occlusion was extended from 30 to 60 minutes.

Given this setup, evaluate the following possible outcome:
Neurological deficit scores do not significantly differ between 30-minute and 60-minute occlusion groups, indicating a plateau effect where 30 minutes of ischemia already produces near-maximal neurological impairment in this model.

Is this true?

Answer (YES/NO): YES